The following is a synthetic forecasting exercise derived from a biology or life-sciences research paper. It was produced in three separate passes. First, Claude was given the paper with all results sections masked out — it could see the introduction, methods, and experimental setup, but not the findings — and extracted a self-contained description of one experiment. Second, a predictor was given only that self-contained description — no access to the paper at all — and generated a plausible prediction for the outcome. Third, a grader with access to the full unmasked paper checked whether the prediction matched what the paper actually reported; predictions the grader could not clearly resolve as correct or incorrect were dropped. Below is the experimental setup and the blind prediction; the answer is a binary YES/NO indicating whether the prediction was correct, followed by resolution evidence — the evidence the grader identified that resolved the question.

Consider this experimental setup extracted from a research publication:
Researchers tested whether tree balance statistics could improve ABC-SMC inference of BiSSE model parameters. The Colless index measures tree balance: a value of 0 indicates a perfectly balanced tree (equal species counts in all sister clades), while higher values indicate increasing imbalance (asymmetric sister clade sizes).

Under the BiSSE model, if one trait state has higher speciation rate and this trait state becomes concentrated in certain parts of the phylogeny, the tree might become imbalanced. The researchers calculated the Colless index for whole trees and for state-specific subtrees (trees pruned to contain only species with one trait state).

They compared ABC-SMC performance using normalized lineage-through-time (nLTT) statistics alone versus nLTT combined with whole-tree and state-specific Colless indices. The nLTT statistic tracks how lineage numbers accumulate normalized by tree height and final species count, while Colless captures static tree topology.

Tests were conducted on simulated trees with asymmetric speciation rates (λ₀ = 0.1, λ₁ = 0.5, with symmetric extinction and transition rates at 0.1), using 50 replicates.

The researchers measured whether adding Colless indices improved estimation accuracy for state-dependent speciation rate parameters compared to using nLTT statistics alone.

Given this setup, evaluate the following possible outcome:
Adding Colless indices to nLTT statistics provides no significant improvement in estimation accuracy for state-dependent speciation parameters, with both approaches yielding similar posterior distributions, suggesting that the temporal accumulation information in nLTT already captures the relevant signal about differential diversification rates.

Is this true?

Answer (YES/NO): YES